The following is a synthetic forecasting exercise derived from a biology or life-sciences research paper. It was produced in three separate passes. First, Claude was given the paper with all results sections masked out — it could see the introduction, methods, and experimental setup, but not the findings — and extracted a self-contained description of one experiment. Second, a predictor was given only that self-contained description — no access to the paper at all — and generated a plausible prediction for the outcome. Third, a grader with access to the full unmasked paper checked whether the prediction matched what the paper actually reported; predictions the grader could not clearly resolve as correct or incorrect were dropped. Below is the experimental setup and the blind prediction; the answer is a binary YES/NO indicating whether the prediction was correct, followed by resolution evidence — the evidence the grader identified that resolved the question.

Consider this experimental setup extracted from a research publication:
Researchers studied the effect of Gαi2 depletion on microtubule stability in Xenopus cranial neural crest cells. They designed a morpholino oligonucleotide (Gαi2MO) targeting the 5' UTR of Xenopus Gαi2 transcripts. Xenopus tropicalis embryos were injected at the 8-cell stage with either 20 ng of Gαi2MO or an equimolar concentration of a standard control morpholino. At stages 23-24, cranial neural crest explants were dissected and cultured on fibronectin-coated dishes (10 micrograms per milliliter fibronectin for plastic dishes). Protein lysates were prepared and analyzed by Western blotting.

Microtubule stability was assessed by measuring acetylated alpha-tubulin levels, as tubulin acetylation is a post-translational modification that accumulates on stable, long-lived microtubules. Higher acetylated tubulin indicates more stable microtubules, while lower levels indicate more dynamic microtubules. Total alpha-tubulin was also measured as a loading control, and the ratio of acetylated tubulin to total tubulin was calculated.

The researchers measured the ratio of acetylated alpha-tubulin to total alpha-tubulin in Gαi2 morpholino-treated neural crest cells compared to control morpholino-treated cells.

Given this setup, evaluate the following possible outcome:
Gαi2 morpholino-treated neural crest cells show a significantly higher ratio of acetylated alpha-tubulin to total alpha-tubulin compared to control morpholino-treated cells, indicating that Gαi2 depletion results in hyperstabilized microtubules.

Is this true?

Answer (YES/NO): YES